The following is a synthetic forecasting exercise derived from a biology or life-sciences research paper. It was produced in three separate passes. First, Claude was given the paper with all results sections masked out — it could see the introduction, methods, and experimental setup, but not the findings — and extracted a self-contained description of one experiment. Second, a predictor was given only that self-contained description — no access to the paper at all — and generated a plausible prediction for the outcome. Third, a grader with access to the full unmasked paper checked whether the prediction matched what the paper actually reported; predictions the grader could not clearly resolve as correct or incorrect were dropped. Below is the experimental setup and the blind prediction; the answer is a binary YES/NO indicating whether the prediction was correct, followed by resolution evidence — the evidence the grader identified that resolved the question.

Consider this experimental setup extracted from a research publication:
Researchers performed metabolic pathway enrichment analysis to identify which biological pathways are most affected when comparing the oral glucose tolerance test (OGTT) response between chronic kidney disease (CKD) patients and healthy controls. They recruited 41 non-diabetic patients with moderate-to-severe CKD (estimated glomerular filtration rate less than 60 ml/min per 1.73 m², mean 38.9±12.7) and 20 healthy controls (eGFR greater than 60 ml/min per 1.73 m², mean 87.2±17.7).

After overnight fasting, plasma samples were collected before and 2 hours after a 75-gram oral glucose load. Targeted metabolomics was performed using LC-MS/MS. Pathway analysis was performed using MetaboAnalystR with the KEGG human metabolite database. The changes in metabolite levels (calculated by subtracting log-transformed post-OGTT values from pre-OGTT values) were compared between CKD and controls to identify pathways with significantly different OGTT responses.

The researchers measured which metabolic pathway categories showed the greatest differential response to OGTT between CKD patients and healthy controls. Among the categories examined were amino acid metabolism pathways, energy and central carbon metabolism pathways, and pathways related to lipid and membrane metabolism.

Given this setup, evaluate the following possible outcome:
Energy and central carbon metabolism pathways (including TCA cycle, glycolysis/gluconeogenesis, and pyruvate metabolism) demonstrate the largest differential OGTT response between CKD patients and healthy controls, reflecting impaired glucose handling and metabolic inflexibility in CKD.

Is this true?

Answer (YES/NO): NO